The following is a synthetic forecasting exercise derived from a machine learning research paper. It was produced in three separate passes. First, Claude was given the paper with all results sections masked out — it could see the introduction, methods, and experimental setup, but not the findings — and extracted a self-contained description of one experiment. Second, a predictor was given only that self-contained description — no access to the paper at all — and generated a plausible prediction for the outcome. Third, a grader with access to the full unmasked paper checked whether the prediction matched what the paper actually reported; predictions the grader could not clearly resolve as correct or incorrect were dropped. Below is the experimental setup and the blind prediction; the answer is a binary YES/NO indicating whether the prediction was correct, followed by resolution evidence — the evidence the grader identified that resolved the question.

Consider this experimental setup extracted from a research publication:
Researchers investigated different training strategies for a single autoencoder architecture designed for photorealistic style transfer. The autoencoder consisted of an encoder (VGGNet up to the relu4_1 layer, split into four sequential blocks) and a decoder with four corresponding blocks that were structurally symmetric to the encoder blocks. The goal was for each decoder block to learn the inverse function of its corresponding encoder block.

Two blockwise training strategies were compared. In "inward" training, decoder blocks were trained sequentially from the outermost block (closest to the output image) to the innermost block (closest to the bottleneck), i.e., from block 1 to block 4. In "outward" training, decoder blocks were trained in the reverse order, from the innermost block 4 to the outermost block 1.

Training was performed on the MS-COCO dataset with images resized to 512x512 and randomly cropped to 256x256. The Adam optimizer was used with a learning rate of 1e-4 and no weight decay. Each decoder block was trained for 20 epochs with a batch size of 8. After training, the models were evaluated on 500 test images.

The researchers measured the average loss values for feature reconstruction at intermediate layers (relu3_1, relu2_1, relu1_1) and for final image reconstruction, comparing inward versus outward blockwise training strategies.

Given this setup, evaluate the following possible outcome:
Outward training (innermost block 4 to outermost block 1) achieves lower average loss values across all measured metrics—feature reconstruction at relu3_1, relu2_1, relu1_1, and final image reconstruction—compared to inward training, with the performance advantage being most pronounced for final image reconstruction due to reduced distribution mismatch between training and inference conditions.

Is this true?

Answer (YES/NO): NO